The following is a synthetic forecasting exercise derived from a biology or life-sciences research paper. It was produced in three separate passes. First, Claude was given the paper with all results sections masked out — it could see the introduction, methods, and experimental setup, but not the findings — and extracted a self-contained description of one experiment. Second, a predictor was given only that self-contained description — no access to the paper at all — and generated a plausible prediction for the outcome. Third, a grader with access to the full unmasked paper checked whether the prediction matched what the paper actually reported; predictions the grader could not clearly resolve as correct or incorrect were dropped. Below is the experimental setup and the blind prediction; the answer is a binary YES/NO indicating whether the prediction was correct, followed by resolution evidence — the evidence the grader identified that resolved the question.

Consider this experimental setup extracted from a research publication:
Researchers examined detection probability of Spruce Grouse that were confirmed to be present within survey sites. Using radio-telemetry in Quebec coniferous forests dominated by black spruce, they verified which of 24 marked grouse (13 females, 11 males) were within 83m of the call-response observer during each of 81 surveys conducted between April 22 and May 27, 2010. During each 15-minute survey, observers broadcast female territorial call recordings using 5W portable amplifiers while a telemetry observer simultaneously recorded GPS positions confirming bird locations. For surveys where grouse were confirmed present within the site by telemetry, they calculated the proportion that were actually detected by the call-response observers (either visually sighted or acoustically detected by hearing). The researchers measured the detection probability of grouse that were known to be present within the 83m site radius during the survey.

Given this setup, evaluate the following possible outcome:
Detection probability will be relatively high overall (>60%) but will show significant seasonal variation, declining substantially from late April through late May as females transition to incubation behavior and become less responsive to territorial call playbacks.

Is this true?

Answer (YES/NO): NO